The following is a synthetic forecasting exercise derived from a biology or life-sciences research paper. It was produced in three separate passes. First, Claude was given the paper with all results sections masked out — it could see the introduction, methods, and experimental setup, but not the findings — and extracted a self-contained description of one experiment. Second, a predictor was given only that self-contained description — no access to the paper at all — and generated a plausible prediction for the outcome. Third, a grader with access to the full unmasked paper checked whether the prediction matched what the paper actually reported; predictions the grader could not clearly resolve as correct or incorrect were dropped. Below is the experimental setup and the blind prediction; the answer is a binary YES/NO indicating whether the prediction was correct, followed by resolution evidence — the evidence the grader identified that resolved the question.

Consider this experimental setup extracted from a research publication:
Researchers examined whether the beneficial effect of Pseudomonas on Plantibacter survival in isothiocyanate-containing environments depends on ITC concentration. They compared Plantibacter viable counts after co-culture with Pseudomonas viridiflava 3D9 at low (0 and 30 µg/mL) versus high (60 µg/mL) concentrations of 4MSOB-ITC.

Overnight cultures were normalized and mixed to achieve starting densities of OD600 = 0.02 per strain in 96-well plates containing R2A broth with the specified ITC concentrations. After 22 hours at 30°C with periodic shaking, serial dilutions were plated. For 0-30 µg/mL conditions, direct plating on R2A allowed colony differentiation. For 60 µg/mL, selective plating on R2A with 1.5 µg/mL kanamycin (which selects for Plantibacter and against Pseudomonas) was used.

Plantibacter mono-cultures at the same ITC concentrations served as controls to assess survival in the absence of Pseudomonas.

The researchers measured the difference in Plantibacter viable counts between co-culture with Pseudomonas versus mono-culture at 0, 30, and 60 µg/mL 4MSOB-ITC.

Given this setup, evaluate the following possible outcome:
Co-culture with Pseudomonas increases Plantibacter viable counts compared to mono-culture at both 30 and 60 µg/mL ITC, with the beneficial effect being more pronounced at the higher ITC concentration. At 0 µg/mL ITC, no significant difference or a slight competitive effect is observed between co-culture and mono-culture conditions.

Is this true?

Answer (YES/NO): NO